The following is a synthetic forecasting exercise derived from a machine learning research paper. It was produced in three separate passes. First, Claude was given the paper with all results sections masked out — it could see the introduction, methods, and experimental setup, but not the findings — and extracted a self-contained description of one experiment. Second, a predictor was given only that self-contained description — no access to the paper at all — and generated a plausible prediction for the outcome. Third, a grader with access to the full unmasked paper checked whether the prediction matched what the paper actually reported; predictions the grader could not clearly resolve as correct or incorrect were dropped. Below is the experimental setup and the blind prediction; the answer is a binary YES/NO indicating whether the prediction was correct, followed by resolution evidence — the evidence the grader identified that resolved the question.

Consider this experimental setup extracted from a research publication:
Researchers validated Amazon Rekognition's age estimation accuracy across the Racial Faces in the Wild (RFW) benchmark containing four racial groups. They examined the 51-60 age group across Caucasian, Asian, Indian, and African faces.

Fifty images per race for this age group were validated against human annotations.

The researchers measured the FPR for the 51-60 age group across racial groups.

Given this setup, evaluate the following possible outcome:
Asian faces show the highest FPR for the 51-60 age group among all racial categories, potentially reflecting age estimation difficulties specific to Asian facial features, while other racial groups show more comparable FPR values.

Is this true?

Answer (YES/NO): NO